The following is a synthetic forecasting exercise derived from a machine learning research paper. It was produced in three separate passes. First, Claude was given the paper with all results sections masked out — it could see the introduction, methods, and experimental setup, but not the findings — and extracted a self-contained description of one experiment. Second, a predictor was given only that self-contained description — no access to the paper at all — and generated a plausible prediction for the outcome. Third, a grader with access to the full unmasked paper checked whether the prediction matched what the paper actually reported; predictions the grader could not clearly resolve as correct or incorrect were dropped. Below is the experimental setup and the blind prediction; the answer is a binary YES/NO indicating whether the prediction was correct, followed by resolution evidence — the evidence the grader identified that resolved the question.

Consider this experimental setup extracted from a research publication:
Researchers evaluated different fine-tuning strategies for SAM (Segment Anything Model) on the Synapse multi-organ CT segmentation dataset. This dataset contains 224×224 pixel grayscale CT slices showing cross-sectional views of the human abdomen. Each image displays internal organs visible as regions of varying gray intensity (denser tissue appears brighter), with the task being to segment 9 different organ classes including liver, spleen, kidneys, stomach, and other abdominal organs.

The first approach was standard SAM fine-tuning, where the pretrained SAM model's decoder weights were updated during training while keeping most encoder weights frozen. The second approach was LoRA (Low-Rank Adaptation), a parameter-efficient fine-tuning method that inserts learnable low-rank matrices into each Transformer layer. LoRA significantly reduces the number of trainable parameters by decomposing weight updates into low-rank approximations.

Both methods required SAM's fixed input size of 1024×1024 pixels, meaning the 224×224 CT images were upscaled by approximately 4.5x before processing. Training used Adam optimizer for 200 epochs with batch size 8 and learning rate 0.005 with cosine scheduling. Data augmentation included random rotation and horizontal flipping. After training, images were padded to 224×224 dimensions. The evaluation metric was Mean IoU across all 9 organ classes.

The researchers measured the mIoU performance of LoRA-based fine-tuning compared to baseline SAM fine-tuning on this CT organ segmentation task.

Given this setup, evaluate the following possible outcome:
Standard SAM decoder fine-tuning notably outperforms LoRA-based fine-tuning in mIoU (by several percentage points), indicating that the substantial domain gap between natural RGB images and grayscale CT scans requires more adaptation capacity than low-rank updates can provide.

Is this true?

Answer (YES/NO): NO